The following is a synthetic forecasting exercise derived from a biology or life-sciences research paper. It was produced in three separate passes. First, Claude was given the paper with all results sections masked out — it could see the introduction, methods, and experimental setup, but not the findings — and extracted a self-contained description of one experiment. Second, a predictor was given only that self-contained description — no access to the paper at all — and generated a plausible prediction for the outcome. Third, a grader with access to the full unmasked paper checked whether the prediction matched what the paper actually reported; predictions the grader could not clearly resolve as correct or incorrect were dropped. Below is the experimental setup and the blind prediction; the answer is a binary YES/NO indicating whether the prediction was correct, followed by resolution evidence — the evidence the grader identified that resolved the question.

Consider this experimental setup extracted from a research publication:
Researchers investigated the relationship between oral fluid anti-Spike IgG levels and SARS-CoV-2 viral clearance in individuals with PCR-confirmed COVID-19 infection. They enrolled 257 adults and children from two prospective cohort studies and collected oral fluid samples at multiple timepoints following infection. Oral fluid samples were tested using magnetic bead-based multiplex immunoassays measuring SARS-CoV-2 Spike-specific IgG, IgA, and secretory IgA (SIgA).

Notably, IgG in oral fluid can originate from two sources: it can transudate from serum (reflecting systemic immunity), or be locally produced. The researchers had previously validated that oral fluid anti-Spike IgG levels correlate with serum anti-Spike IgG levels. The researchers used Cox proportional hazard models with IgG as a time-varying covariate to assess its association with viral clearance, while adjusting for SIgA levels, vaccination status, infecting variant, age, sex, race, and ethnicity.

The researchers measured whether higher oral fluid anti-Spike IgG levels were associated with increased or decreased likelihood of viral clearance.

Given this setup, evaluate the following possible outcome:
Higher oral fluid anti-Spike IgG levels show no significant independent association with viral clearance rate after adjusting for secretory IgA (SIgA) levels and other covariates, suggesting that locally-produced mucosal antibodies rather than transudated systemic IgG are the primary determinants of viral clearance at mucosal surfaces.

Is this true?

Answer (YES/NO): NO